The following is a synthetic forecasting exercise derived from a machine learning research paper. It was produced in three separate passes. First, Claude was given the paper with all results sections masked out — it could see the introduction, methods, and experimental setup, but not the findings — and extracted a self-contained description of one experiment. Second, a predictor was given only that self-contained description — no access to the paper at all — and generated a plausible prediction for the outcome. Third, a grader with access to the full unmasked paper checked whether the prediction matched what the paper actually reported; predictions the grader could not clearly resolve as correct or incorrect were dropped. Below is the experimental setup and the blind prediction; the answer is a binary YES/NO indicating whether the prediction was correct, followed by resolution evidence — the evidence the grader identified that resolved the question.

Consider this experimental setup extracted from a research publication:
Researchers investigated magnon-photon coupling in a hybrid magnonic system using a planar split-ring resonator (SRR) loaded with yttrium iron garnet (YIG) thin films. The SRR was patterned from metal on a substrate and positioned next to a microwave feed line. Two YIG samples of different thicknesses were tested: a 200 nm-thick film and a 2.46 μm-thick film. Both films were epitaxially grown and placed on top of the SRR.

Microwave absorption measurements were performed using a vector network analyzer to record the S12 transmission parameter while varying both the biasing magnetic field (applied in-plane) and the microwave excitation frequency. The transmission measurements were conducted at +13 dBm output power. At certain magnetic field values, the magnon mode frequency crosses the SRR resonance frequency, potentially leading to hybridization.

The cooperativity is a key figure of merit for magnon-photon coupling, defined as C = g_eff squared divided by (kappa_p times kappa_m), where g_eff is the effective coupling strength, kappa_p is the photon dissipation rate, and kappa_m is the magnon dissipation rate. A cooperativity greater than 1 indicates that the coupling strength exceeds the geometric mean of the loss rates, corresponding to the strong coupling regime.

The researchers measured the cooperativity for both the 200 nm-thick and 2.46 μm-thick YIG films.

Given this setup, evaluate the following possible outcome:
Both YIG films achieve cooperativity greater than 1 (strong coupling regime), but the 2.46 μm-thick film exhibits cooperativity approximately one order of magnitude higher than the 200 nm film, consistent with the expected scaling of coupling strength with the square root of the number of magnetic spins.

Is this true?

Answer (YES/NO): NO